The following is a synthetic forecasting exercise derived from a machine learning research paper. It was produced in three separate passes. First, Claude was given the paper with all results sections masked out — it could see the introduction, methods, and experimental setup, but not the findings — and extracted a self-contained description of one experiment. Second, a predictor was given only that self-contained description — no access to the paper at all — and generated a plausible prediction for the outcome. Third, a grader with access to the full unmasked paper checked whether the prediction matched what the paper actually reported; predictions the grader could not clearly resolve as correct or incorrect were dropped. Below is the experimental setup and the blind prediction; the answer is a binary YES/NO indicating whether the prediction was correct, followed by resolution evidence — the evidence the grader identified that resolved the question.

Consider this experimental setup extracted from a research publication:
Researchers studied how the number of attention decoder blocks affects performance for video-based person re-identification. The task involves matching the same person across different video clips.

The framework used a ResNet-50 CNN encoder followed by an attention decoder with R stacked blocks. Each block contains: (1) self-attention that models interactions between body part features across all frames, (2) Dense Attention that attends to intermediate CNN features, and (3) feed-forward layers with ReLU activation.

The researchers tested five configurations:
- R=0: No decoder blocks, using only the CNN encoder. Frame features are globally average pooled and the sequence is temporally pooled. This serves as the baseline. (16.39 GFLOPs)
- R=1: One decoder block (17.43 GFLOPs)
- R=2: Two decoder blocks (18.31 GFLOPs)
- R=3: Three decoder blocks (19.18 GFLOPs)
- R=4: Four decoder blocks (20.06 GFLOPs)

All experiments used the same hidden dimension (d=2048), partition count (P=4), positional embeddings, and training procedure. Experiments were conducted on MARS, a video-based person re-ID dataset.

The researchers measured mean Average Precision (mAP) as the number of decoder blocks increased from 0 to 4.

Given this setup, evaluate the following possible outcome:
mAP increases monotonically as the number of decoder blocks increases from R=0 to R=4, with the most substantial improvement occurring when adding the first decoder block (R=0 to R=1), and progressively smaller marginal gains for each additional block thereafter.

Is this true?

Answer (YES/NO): NO